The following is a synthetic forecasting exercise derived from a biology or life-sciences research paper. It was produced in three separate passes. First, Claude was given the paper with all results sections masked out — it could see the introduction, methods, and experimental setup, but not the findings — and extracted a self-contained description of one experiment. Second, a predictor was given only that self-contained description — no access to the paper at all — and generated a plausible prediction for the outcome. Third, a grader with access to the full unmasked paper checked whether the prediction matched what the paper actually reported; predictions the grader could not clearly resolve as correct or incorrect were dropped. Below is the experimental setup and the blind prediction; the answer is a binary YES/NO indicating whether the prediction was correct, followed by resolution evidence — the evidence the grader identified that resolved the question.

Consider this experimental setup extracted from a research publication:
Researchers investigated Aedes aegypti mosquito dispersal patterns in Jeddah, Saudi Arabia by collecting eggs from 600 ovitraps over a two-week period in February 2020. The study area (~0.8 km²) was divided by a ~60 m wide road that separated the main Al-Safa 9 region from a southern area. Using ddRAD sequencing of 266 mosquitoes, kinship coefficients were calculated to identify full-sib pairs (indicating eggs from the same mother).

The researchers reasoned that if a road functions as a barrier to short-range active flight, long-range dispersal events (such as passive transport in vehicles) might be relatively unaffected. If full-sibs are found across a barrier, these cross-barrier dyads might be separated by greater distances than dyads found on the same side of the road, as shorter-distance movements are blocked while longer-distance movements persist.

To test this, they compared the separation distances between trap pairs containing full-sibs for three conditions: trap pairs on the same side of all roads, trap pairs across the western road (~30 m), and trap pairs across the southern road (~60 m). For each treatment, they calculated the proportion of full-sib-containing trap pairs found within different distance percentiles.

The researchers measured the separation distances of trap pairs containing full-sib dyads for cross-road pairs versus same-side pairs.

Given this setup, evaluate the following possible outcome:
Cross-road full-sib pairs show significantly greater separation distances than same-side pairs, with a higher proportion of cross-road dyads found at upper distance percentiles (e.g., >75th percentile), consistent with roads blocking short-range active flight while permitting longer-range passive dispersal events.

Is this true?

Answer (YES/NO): YES